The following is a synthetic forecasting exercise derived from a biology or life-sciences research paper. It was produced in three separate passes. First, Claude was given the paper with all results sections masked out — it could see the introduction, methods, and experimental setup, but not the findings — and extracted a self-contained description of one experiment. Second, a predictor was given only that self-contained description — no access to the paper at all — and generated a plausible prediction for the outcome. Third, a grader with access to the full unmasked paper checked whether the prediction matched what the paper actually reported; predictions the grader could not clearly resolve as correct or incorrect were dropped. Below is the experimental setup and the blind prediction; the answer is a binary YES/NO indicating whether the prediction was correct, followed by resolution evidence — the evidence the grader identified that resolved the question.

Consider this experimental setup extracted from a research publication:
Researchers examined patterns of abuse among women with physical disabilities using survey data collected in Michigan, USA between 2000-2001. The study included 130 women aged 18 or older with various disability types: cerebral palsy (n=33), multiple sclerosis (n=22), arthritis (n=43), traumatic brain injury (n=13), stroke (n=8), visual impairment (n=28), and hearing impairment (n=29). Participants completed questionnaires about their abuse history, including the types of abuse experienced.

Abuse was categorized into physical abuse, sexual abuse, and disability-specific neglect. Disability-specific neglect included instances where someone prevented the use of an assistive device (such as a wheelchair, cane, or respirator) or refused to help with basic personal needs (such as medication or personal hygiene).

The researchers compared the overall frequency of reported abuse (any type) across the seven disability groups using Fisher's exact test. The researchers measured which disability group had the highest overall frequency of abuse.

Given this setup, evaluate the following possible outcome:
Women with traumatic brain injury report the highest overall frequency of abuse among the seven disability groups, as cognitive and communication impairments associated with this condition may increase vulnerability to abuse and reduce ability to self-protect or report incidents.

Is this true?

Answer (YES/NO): NO